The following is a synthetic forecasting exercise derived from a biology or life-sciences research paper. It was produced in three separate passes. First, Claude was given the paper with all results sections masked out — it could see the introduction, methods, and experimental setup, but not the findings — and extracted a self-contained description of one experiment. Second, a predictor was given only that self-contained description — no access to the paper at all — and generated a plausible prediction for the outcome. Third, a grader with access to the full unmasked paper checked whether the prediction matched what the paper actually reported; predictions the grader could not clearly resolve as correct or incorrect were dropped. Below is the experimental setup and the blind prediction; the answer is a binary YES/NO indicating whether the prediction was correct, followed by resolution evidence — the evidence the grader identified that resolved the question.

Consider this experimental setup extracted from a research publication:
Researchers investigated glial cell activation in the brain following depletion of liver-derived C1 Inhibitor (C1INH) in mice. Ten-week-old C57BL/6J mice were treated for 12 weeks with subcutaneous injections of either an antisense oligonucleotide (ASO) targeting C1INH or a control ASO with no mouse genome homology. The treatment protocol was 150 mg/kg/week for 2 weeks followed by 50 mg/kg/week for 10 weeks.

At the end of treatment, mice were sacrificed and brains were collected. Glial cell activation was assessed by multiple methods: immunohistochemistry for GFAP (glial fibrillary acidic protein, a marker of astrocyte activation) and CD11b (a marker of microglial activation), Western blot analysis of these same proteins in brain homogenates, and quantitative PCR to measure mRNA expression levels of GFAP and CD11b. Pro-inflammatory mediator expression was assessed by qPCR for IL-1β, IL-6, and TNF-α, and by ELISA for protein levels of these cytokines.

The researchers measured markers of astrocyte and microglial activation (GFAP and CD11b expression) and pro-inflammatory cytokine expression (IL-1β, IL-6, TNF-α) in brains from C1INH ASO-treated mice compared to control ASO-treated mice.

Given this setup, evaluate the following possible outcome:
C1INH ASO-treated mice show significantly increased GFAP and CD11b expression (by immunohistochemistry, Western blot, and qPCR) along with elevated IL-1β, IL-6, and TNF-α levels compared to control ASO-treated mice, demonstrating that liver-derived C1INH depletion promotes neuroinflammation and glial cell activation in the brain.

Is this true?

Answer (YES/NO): YES